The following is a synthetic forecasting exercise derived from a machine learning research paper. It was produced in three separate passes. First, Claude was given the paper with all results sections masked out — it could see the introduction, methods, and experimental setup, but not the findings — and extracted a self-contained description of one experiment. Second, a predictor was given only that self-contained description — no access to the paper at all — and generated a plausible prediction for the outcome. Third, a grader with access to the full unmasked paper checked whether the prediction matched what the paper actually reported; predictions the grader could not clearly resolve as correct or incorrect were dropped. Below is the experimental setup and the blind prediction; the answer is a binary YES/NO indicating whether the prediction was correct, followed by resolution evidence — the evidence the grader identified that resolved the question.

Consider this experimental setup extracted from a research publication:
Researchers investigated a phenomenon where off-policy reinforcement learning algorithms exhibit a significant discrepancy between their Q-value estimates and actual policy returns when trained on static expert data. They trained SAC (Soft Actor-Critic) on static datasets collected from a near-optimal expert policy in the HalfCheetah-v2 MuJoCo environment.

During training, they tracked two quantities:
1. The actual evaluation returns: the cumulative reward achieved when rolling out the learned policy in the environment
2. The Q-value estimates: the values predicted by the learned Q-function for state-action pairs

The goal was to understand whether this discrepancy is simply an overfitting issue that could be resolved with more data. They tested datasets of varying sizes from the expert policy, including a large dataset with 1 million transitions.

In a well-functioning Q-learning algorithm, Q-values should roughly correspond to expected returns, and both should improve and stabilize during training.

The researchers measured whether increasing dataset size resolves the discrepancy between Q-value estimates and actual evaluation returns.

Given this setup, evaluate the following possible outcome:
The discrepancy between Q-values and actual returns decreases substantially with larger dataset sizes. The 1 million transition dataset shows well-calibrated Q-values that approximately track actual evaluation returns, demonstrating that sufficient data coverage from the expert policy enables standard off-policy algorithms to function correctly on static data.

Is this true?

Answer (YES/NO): NO